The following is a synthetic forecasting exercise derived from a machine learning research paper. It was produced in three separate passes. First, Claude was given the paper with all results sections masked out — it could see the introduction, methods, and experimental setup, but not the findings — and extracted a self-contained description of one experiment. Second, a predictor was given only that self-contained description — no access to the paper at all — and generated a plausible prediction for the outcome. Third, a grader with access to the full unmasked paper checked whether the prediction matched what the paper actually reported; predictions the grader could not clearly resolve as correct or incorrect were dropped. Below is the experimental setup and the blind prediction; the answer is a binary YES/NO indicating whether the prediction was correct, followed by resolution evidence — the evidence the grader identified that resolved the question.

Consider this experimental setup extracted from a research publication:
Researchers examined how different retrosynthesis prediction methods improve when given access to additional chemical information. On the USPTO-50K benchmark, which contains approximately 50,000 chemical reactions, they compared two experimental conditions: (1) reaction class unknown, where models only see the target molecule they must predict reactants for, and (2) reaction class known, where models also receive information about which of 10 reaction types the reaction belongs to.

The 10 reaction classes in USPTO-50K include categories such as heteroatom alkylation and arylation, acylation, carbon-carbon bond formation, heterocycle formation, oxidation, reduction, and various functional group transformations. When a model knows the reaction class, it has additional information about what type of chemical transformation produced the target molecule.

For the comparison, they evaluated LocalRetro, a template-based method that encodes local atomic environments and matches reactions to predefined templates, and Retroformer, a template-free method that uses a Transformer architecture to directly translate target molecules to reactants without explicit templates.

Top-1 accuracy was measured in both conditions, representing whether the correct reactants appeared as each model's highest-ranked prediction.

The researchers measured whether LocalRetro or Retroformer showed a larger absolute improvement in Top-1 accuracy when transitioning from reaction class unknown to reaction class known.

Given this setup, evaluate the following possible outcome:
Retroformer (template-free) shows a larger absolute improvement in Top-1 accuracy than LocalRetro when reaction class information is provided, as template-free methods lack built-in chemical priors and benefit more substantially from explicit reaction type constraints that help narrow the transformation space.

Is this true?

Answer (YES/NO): YES